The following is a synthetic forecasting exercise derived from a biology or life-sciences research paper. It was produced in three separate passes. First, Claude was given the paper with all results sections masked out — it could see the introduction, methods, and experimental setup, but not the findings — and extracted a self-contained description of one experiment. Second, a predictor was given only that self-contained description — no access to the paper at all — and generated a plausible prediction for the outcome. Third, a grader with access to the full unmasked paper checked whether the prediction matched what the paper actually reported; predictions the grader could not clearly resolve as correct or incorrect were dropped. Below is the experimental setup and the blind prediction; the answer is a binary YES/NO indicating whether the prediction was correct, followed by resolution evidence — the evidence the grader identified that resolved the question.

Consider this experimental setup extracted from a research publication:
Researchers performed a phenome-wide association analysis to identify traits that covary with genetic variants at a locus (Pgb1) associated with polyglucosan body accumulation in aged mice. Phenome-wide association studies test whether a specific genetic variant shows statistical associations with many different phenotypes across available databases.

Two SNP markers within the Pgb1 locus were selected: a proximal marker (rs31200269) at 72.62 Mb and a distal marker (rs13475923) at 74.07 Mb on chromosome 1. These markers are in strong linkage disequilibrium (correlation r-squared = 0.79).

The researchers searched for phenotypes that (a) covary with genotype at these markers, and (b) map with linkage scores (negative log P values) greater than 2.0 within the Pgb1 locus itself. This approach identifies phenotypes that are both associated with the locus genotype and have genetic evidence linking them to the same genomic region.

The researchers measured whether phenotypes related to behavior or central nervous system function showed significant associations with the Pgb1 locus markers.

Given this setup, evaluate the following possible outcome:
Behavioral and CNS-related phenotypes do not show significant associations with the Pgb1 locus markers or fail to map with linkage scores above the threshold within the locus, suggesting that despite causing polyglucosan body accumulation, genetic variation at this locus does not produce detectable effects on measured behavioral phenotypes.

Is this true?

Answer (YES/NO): YES